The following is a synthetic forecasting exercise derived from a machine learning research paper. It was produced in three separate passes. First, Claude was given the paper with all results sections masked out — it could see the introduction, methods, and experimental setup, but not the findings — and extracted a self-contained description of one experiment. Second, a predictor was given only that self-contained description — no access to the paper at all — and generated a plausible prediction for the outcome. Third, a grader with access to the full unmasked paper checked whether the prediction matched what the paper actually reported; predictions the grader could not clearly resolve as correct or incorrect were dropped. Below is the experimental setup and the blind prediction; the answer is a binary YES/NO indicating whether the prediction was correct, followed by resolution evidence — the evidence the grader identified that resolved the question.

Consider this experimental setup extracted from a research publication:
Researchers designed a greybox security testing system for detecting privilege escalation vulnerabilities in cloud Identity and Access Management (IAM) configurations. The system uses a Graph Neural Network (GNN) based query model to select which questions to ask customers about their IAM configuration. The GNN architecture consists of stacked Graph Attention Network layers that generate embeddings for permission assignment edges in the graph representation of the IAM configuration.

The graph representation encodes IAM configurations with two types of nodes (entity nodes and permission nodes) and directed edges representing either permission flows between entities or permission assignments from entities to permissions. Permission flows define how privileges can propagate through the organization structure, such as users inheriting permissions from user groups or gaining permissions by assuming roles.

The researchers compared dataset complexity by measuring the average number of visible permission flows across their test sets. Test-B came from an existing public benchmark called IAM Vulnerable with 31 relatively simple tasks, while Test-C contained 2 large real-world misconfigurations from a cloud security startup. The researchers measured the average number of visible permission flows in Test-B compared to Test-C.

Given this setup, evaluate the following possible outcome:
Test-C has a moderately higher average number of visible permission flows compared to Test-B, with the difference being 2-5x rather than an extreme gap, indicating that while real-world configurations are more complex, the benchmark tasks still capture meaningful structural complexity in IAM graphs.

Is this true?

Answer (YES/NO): NO